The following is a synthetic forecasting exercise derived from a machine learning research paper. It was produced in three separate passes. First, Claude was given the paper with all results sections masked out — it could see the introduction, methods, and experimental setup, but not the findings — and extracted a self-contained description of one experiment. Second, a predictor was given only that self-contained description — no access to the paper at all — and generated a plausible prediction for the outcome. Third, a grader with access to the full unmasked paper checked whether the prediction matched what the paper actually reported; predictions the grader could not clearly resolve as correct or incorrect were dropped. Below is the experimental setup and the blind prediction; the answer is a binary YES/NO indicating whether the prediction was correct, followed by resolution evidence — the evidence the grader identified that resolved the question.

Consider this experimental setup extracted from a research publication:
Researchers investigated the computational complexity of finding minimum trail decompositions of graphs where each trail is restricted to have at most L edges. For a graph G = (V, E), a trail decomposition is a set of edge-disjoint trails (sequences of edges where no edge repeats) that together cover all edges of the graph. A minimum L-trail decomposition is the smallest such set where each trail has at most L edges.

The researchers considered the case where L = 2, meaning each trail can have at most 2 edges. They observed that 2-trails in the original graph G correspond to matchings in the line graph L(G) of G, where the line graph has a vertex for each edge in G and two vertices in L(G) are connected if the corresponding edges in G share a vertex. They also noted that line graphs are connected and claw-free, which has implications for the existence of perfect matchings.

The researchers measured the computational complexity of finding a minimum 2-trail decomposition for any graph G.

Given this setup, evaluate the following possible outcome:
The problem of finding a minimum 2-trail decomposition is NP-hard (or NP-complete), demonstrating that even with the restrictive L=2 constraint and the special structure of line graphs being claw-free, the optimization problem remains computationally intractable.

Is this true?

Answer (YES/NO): NO